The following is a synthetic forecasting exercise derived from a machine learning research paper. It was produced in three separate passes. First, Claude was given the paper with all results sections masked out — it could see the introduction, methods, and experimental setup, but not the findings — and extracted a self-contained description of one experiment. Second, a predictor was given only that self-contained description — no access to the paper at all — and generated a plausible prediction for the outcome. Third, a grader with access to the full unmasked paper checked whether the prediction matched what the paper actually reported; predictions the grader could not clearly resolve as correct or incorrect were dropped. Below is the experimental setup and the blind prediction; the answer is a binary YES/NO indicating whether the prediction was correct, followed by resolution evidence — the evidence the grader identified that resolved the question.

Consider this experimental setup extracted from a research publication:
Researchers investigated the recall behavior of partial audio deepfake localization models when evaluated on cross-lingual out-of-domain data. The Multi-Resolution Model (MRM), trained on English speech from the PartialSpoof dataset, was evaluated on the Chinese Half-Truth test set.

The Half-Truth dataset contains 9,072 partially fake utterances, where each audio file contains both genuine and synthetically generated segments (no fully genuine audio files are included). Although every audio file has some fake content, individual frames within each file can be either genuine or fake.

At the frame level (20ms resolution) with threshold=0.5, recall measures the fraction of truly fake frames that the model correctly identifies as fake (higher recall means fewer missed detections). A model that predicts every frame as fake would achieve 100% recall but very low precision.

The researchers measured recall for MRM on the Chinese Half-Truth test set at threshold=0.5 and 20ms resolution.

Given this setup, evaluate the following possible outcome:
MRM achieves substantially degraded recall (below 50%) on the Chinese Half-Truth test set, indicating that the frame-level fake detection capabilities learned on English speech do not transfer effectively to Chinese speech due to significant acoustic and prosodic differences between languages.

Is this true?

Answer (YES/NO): NO